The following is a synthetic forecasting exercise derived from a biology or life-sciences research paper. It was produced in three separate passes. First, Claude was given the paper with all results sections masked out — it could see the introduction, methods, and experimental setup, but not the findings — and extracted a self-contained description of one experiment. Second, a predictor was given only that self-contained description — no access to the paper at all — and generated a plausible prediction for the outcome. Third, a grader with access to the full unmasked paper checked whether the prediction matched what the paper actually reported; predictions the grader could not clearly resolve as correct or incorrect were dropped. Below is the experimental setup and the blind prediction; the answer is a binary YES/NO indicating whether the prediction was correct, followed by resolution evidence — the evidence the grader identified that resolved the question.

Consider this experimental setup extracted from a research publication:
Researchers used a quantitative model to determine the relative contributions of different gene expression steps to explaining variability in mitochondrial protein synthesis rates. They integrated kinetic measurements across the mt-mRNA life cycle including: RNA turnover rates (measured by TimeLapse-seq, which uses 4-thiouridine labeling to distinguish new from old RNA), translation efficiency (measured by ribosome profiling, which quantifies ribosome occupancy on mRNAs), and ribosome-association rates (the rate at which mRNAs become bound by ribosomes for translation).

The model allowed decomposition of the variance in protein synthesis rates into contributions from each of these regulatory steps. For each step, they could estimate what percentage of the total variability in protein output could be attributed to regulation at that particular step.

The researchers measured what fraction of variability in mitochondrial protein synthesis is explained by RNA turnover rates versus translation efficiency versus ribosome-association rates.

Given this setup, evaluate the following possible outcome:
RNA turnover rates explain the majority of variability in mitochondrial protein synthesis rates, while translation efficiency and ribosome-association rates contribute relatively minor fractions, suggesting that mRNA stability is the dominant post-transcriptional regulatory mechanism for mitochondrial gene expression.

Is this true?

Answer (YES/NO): NO